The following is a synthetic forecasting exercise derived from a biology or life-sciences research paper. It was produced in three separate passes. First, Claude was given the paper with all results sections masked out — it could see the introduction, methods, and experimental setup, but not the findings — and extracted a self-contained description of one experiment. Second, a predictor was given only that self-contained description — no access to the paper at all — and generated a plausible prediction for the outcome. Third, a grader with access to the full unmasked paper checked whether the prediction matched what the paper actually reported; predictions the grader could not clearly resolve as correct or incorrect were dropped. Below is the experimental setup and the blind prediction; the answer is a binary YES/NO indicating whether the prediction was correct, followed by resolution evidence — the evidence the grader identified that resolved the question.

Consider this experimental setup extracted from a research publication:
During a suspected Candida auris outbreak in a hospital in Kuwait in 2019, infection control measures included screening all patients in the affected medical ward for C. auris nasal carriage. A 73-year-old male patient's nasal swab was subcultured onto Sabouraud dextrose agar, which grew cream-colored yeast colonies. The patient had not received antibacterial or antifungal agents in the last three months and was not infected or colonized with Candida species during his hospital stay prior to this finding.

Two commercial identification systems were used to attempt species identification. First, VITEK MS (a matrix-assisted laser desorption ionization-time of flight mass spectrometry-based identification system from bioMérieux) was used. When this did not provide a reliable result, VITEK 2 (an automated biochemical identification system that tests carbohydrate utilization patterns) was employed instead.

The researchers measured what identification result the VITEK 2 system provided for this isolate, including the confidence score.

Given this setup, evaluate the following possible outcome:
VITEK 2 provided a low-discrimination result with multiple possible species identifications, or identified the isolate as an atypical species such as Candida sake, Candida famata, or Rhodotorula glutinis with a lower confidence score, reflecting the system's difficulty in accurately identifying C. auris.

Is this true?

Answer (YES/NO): NO